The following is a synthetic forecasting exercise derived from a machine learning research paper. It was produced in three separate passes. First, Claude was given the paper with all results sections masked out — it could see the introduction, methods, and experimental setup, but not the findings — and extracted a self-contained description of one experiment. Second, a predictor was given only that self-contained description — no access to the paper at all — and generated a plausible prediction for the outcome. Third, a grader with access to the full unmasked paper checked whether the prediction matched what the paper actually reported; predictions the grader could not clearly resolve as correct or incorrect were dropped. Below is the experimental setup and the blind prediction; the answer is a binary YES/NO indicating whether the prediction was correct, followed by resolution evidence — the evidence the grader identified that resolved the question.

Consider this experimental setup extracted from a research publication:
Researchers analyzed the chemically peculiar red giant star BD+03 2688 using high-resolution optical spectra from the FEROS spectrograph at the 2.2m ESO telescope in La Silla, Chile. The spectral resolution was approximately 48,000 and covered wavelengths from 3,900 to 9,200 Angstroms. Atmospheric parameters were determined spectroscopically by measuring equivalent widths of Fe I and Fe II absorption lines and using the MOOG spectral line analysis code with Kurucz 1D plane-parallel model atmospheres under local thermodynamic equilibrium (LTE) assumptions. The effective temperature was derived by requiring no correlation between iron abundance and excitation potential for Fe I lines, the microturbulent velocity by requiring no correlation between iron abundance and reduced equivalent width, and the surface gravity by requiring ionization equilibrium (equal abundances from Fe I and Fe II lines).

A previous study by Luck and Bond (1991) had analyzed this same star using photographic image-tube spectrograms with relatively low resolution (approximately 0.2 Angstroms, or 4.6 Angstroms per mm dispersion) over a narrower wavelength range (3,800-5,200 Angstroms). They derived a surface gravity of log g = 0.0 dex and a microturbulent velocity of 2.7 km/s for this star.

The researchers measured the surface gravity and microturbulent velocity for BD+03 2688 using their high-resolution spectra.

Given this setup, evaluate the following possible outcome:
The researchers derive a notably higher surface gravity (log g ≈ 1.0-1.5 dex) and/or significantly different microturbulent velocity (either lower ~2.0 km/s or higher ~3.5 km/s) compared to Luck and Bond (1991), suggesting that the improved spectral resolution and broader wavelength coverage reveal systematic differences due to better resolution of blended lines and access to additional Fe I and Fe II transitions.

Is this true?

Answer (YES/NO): NO